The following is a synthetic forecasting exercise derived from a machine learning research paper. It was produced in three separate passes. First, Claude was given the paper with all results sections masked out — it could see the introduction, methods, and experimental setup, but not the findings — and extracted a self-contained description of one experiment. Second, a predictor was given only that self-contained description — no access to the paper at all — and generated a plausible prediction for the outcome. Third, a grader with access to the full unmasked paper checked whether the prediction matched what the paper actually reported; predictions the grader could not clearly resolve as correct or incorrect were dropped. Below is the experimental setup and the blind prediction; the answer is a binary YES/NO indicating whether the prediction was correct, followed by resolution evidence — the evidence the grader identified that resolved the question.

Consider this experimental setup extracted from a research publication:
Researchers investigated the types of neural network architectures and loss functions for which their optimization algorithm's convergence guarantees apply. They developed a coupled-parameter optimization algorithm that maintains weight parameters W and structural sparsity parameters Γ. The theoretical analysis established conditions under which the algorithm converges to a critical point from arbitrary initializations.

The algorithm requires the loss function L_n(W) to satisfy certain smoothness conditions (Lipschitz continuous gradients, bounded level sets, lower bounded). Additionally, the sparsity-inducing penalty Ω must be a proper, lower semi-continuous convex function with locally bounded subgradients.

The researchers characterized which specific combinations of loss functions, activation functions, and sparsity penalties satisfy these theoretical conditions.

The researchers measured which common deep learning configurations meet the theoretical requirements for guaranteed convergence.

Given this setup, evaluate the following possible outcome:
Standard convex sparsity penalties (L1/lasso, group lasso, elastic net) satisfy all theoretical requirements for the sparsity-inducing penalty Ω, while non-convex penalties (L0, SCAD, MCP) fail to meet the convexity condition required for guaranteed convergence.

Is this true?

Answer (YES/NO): NO